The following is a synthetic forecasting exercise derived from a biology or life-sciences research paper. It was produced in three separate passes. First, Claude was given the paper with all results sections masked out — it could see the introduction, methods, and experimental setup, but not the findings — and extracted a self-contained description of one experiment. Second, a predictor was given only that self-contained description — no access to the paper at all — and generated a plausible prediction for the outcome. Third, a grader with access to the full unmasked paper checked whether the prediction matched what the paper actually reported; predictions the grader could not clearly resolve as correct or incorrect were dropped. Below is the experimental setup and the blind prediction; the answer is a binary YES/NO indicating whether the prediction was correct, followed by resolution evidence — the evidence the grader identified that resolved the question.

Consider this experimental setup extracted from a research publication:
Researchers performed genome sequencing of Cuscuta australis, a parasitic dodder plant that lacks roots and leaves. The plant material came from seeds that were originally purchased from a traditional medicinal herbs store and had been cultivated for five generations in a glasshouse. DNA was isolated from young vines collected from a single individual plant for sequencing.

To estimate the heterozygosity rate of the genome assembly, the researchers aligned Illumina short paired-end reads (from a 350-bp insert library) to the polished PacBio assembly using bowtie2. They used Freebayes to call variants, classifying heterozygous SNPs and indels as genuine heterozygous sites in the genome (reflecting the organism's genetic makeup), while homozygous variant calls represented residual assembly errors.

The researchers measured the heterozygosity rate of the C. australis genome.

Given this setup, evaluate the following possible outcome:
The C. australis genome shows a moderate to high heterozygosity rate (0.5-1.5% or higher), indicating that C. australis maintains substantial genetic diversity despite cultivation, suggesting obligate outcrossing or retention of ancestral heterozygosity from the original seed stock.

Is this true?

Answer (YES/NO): NO